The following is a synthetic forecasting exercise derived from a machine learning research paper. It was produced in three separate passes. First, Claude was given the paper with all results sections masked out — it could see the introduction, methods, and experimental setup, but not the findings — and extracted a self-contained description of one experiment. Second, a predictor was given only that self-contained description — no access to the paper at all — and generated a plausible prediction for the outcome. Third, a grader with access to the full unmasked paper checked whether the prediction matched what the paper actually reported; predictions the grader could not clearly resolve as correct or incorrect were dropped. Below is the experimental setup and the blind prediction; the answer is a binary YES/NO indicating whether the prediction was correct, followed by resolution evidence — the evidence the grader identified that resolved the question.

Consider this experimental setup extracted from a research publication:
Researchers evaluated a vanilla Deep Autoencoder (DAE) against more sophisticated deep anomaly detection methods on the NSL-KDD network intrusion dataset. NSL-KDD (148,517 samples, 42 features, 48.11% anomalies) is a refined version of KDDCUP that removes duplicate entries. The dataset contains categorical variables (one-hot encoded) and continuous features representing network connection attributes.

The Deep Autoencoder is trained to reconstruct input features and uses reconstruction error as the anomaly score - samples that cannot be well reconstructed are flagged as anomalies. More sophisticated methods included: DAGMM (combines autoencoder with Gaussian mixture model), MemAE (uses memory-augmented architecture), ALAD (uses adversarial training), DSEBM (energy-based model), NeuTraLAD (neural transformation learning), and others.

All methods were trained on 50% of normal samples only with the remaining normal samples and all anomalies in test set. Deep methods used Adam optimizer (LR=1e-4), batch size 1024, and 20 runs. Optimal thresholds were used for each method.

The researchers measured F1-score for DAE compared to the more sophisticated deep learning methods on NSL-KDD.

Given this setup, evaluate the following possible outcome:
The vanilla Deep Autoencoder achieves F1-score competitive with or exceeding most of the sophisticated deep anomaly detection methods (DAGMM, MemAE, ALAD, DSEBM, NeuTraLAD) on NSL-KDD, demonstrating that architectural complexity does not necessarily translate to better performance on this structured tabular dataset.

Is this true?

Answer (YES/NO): YES